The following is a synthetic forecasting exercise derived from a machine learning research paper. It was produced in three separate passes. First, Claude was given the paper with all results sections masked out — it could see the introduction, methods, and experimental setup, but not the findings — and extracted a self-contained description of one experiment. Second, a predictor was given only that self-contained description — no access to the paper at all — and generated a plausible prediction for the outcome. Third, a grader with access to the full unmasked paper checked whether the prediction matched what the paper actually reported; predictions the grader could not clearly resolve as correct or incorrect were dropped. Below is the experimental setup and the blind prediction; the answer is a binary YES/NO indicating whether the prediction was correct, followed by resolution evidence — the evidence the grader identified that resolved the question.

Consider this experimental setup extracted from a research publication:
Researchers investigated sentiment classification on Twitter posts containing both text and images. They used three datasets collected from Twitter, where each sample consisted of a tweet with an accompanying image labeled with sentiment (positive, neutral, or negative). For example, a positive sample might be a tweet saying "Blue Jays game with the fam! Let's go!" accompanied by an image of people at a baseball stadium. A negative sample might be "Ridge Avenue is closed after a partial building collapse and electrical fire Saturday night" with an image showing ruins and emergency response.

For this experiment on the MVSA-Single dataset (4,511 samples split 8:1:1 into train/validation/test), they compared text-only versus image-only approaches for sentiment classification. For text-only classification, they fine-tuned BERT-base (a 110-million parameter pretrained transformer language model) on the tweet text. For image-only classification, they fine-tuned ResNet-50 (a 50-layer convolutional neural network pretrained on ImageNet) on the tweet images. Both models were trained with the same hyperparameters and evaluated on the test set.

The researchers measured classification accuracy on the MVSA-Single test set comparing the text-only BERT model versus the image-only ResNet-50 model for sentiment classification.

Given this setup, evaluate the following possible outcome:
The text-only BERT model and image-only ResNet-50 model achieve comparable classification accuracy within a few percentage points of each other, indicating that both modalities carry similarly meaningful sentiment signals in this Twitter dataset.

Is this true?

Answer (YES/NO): NO